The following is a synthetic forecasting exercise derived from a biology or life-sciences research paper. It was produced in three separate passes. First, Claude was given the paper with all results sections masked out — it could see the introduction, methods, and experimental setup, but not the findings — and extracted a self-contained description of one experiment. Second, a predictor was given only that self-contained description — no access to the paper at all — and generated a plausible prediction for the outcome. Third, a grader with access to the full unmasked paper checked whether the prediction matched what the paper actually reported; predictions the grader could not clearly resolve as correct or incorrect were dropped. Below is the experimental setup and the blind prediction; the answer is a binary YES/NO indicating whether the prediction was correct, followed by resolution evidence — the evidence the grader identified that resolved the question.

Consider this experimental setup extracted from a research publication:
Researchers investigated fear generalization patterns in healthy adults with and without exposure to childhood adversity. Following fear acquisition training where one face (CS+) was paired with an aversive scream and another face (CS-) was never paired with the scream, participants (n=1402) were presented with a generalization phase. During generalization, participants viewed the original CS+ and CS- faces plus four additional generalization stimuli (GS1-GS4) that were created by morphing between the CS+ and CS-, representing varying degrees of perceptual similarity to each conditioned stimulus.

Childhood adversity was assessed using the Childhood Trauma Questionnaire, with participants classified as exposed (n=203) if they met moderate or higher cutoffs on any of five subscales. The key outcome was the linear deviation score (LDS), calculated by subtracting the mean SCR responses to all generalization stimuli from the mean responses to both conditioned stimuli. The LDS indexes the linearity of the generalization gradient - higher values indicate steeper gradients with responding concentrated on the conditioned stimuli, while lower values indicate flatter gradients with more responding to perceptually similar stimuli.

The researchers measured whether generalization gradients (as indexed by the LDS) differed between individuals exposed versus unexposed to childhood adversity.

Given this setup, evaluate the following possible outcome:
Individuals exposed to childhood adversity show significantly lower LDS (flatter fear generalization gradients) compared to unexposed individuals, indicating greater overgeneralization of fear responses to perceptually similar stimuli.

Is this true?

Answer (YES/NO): NO